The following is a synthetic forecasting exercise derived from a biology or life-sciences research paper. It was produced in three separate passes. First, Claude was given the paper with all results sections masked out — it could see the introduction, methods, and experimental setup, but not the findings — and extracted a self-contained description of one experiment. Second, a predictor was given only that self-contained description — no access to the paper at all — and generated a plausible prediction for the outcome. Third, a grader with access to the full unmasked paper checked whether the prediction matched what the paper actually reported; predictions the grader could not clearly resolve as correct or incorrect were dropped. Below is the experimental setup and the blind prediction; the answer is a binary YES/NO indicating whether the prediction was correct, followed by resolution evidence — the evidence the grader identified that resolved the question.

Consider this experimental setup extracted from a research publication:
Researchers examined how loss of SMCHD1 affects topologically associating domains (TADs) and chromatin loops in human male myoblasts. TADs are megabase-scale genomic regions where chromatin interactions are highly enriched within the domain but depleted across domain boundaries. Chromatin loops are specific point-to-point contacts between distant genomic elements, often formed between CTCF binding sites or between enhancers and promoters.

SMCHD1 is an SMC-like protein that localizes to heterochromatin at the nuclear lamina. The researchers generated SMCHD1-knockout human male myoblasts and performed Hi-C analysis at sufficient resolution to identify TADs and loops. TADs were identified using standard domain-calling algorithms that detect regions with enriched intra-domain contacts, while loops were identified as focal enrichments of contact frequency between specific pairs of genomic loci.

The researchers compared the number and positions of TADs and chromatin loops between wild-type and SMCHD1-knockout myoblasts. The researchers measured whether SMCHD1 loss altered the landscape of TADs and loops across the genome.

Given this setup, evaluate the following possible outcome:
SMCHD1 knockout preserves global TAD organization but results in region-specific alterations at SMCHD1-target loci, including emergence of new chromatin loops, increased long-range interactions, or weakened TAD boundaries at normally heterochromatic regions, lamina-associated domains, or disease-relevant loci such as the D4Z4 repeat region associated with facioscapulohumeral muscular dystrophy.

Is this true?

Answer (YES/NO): NO